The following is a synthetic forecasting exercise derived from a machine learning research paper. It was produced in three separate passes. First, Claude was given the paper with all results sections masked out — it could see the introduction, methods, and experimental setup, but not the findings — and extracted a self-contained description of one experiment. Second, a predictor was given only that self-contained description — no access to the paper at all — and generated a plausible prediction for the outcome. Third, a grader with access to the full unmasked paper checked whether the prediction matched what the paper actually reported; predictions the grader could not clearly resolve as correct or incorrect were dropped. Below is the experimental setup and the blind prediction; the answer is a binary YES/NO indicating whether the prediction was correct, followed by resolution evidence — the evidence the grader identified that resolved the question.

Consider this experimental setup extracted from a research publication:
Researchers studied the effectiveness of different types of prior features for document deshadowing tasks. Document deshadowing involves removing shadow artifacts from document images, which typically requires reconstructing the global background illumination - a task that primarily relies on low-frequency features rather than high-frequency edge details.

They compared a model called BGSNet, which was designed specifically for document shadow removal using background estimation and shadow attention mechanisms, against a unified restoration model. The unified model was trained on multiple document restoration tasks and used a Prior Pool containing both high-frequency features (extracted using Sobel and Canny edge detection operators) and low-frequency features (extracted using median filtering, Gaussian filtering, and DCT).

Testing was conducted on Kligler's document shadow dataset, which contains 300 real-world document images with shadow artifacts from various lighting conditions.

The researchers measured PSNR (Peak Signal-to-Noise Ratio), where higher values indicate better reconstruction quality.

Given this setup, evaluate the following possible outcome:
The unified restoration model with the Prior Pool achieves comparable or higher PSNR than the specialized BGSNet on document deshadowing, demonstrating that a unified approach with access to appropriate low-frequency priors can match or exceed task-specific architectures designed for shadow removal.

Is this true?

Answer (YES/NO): NO